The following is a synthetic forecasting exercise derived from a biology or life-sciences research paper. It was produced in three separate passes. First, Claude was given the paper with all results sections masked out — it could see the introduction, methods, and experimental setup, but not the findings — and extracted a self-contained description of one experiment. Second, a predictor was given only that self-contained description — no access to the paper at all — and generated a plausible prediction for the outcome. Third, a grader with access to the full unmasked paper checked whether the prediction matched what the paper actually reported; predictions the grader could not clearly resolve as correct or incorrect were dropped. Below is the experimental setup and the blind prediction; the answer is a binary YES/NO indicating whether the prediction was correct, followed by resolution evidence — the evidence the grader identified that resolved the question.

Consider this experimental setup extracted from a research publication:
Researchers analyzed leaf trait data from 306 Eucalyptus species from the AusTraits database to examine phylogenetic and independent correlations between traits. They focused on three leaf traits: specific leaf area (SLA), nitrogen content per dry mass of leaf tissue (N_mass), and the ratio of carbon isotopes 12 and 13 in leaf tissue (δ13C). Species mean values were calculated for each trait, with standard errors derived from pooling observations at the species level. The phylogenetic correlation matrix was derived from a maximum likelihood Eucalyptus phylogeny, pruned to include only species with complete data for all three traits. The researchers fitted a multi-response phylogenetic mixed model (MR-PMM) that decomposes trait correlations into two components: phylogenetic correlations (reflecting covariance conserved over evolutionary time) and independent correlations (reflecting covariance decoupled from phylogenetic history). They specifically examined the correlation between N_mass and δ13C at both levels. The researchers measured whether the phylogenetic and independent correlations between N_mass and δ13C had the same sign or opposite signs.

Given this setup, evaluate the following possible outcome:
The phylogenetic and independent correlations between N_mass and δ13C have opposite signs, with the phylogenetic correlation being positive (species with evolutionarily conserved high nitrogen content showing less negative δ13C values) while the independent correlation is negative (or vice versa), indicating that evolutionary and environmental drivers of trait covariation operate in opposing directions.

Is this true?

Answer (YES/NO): YES